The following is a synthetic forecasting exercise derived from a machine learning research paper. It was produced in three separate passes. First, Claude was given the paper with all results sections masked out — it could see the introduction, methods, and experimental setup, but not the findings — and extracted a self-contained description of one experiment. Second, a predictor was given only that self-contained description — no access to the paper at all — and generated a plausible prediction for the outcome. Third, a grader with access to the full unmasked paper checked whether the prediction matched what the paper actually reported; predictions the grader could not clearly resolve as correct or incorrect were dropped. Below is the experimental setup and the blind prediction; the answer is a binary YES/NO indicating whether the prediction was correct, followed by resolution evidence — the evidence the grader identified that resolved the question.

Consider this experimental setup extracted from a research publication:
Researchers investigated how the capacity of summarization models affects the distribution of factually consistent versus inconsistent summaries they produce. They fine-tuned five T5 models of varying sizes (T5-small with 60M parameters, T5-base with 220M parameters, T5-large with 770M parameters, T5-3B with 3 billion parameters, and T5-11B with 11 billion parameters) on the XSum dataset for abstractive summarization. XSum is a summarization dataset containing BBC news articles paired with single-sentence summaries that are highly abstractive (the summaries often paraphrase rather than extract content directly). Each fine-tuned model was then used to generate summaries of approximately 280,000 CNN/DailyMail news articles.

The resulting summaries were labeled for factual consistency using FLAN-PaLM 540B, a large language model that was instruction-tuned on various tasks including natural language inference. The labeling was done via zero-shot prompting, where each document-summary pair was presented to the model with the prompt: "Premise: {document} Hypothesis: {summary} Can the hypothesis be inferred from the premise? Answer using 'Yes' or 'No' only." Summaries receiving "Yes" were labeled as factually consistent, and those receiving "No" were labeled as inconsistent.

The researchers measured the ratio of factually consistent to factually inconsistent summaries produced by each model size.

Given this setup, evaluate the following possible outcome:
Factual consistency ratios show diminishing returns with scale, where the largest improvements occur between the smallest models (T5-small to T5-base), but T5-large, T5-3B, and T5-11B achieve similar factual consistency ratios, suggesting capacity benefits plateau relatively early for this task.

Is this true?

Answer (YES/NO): NO